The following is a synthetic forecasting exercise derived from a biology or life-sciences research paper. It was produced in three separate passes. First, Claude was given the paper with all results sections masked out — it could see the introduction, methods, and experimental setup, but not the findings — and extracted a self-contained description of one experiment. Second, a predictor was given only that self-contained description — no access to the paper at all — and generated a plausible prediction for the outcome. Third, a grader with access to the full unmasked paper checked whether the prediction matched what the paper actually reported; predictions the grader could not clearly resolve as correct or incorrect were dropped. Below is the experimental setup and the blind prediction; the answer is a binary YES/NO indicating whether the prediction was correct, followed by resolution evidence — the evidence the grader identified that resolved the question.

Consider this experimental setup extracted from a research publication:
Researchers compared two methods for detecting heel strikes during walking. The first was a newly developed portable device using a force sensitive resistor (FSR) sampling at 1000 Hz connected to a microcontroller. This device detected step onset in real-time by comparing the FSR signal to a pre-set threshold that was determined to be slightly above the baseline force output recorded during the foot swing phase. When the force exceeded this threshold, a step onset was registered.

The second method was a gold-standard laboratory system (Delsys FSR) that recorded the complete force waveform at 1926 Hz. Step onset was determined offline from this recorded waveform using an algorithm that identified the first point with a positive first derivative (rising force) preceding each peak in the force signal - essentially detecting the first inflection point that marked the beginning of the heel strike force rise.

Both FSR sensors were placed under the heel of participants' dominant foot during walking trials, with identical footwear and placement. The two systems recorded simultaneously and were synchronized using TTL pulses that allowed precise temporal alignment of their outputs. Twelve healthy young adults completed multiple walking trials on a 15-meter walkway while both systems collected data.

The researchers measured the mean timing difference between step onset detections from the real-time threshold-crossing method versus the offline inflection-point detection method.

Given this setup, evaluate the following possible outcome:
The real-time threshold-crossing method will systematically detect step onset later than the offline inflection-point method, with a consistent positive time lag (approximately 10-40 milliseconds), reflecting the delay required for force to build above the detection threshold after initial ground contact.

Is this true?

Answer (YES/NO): NO